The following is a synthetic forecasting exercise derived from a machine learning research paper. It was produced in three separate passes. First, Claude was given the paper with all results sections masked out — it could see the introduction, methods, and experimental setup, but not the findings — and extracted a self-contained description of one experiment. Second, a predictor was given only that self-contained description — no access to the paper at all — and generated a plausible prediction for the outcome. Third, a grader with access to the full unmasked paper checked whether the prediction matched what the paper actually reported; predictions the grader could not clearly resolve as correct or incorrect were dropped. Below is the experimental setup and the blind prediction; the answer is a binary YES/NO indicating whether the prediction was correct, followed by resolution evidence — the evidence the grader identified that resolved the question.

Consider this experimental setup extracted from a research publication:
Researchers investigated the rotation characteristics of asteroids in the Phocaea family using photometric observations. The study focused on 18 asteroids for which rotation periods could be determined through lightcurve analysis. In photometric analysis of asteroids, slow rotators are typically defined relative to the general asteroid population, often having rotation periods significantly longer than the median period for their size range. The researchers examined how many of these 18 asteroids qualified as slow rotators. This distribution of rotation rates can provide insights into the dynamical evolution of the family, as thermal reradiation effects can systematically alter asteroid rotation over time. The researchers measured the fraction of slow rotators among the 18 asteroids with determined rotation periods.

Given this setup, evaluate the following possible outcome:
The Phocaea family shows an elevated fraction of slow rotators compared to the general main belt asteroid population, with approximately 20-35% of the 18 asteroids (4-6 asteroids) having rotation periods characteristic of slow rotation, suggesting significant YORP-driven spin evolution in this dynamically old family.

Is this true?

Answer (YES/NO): NO